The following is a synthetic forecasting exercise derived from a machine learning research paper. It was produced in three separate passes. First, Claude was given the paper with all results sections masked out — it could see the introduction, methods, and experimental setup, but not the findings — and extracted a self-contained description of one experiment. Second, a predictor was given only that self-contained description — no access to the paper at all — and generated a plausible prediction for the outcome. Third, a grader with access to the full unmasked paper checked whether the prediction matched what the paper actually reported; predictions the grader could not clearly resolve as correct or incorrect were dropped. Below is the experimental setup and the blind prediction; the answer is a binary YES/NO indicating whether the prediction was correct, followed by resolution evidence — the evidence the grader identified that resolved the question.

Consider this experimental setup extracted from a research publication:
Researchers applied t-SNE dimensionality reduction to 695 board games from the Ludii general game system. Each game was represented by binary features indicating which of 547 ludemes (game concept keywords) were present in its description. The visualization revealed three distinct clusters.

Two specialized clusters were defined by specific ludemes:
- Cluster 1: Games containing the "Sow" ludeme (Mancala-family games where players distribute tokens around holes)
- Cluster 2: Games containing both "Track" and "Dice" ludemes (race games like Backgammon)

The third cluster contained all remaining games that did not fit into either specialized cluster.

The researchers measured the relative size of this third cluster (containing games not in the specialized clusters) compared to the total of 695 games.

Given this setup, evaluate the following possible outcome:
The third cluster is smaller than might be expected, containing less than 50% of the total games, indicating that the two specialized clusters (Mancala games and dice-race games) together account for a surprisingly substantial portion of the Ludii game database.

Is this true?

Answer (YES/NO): NO